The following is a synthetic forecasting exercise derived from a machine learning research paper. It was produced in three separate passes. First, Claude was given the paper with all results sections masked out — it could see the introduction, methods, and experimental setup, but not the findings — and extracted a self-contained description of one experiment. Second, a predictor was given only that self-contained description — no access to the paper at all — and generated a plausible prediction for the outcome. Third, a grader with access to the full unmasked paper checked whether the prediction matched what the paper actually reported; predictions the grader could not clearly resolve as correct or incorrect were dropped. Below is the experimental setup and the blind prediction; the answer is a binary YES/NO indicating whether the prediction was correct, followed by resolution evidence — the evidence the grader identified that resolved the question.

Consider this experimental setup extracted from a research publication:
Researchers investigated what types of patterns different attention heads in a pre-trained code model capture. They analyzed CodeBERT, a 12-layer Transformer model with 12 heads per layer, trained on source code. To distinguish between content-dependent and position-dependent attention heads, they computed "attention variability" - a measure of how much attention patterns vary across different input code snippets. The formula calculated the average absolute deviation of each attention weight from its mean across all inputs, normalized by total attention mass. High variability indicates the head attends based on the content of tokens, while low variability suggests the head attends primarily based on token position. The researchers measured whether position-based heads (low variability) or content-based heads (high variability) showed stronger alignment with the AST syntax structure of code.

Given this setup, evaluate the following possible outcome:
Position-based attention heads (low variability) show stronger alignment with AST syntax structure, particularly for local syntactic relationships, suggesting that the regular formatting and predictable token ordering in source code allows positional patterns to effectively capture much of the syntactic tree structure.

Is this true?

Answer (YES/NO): NO